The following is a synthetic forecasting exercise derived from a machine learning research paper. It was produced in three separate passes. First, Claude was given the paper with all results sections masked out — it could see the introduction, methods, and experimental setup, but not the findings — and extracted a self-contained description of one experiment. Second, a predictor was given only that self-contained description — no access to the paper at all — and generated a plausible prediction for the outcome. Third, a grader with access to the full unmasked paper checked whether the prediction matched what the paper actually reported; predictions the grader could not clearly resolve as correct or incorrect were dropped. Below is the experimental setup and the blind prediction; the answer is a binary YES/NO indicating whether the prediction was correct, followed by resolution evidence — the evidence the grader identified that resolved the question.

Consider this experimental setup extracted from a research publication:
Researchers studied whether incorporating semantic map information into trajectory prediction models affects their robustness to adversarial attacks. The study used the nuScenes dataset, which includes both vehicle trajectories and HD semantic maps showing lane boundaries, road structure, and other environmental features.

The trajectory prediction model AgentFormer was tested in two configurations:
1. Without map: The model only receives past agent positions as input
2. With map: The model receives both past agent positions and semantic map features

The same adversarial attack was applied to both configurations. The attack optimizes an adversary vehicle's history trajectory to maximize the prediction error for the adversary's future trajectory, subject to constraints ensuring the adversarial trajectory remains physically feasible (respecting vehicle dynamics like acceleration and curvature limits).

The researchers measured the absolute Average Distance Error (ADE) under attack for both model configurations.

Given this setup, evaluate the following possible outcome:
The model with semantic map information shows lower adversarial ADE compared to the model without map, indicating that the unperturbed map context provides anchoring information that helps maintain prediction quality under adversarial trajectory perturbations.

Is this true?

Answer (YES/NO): YES